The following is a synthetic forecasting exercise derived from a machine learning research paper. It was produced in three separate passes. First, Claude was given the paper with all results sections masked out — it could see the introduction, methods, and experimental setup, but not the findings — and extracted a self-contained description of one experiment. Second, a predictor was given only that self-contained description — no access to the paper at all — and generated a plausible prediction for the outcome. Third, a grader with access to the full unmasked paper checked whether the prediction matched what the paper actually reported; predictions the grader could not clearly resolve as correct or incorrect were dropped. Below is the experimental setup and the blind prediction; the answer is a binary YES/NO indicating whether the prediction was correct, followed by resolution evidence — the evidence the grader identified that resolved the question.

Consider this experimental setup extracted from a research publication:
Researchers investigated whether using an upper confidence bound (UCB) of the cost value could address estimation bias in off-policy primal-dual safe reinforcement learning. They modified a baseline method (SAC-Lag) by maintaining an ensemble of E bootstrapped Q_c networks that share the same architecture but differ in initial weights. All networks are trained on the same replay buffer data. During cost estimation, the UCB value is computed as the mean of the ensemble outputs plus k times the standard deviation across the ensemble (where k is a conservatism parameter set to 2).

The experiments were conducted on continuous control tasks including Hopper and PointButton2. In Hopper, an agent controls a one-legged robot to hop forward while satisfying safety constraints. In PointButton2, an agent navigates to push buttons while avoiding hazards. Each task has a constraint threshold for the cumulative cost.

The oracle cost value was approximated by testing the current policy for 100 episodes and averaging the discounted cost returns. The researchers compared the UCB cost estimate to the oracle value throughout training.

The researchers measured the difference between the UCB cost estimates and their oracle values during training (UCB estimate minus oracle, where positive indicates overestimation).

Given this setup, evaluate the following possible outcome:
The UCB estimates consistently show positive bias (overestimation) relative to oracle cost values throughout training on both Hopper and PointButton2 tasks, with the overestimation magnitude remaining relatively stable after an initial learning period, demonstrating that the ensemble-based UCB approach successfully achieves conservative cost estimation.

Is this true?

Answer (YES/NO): NO